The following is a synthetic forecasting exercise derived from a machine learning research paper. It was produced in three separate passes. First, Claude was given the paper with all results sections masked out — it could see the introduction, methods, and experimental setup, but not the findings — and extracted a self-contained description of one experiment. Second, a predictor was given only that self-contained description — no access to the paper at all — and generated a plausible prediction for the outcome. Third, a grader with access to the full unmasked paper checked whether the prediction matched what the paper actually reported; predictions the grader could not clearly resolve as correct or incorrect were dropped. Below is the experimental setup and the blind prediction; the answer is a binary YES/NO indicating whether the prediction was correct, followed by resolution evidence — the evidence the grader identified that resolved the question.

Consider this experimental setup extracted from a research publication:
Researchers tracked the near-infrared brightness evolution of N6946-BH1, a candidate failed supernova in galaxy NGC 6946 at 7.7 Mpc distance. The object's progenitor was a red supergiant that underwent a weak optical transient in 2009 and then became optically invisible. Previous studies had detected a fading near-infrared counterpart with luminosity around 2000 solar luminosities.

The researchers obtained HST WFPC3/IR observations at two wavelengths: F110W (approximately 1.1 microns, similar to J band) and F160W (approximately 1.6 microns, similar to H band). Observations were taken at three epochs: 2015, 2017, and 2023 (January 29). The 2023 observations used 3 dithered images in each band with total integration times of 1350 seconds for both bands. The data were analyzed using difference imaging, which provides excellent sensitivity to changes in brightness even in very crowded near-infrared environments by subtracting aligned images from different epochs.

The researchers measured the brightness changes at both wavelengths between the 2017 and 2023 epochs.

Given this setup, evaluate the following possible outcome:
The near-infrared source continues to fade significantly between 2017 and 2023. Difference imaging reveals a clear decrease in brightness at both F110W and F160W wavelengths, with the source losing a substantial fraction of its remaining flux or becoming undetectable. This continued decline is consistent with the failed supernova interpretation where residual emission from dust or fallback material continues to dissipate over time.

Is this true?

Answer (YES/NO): NO